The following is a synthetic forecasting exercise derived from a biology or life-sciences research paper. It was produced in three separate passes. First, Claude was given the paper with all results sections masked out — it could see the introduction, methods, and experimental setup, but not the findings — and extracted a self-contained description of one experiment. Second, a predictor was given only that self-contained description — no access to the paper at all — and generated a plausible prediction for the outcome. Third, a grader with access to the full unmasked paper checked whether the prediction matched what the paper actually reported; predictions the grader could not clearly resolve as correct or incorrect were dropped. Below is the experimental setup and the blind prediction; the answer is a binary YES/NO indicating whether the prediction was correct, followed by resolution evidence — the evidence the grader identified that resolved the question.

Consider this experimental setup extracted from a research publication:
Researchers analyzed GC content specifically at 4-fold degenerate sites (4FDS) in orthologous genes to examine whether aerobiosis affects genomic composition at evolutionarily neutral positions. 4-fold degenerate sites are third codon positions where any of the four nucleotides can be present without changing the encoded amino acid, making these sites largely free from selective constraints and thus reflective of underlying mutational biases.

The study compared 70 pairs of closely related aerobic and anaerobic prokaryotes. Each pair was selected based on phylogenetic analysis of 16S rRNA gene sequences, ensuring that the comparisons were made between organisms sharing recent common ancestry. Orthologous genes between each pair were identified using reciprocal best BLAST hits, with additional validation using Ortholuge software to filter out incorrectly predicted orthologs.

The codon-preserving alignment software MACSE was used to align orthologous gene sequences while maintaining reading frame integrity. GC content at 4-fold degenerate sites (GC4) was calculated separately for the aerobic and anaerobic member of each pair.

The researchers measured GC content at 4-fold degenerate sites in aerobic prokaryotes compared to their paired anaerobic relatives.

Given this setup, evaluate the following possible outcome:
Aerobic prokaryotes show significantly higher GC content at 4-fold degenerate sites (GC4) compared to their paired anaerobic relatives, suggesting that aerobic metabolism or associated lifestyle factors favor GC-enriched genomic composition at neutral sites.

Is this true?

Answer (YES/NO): NO